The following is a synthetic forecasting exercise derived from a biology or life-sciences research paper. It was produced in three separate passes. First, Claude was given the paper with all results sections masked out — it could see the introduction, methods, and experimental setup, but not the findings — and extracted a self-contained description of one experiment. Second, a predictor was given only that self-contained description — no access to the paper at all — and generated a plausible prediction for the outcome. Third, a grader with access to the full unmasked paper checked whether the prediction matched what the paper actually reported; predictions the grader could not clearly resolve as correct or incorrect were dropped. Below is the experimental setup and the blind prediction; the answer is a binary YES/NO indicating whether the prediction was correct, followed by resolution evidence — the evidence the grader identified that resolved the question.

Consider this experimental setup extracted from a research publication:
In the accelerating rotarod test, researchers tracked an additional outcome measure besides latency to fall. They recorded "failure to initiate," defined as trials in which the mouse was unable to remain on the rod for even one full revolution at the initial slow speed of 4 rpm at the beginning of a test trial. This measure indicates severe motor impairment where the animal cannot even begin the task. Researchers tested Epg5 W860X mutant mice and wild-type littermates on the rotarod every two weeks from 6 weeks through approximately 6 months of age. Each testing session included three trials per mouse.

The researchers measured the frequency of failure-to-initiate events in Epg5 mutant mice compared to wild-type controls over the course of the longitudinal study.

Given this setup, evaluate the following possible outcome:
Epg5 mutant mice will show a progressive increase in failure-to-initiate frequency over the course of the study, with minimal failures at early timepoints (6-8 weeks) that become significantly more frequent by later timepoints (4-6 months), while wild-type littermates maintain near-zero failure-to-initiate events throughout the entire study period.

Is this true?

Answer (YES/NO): YES